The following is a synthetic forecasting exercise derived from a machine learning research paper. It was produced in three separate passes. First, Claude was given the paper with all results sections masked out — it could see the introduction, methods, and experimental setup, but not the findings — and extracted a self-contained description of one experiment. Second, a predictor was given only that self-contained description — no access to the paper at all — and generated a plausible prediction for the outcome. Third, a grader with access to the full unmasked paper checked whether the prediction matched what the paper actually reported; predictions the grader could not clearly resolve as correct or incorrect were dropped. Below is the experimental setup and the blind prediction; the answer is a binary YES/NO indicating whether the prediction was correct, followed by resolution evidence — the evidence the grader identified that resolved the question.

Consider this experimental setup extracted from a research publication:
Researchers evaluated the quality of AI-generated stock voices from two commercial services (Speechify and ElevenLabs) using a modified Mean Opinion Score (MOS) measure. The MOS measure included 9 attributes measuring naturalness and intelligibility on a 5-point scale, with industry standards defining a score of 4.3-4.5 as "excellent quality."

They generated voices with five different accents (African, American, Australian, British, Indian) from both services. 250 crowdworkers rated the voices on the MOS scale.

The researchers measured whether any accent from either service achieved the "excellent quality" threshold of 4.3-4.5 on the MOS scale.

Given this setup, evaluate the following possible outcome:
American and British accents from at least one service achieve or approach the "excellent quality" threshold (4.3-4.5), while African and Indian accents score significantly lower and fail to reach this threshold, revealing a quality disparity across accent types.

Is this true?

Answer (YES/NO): NO